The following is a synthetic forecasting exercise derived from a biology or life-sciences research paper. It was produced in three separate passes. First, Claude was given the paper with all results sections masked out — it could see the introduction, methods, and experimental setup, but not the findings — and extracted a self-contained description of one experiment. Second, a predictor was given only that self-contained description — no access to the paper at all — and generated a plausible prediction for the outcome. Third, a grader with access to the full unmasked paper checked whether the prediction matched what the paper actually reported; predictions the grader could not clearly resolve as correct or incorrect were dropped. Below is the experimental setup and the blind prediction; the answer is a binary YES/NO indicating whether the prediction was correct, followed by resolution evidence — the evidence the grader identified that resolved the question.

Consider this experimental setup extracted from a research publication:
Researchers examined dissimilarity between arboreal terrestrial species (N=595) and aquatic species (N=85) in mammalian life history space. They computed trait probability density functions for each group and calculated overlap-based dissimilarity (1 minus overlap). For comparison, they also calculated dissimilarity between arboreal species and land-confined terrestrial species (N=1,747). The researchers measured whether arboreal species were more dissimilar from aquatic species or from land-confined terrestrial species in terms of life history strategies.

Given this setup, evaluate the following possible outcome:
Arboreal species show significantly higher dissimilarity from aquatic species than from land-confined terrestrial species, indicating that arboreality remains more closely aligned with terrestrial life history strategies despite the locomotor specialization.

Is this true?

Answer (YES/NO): NO